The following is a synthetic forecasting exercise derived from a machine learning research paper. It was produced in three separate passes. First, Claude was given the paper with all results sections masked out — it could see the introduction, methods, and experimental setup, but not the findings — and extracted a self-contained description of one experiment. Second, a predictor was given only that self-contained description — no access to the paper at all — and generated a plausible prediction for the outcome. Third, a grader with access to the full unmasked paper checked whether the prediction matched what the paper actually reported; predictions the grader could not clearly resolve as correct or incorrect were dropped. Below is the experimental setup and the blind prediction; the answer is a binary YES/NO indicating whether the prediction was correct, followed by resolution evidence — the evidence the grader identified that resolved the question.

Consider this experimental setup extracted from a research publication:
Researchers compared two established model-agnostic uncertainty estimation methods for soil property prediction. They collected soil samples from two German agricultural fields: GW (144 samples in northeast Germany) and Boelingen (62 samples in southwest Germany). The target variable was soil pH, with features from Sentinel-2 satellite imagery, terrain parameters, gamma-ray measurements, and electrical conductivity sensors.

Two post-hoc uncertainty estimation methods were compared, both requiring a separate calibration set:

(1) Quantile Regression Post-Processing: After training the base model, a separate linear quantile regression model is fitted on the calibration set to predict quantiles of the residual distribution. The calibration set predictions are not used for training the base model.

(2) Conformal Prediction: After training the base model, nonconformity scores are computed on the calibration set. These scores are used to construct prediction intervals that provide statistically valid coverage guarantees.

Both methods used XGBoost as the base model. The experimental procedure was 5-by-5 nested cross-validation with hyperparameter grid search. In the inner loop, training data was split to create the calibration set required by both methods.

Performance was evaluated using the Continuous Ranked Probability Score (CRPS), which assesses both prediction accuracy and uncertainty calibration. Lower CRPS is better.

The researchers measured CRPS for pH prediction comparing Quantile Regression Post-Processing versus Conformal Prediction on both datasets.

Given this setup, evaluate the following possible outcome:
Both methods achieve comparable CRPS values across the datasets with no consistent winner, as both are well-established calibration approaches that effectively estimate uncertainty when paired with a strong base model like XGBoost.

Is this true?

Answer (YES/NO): YES